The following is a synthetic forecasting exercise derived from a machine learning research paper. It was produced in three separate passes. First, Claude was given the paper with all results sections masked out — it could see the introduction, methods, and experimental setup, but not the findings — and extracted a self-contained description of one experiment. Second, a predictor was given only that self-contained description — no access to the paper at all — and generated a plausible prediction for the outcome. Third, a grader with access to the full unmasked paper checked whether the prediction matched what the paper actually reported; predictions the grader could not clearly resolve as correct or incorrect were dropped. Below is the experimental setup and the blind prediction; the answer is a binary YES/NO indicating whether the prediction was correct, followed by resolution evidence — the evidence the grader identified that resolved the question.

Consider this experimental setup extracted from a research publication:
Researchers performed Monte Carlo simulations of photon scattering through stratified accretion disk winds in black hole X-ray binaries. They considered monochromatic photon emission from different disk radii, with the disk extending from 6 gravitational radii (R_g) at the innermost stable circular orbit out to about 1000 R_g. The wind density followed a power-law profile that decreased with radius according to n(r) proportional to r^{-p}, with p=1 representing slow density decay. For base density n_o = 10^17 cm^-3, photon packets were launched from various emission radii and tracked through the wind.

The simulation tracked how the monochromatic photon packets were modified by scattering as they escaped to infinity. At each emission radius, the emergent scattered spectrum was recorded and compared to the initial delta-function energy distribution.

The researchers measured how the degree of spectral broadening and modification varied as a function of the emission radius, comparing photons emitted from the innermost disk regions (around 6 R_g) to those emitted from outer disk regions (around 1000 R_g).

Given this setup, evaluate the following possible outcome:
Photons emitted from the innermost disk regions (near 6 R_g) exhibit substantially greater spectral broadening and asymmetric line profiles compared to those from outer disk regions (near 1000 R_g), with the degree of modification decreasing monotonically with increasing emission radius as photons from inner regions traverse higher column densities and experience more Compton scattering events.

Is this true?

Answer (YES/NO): NO